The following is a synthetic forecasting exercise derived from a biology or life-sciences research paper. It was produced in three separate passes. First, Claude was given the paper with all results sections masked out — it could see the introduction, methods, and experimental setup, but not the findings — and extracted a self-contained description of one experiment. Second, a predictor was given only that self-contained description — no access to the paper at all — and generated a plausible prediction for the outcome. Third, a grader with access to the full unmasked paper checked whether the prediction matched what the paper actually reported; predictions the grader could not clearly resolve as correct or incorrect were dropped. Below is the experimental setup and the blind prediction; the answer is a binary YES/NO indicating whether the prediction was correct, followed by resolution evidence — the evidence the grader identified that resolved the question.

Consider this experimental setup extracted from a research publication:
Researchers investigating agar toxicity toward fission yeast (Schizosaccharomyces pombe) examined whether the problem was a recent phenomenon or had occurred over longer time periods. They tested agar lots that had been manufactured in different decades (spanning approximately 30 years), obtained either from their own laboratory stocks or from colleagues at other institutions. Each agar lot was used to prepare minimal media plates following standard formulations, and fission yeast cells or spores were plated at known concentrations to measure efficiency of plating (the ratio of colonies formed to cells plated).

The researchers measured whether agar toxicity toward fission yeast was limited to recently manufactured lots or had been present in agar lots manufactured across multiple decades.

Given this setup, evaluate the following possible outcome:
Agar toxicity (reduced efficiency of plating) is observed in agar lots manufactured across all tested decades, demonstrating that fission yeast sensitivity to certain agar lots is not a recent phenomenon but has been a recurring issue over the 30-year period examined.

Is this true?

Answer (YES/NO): YES